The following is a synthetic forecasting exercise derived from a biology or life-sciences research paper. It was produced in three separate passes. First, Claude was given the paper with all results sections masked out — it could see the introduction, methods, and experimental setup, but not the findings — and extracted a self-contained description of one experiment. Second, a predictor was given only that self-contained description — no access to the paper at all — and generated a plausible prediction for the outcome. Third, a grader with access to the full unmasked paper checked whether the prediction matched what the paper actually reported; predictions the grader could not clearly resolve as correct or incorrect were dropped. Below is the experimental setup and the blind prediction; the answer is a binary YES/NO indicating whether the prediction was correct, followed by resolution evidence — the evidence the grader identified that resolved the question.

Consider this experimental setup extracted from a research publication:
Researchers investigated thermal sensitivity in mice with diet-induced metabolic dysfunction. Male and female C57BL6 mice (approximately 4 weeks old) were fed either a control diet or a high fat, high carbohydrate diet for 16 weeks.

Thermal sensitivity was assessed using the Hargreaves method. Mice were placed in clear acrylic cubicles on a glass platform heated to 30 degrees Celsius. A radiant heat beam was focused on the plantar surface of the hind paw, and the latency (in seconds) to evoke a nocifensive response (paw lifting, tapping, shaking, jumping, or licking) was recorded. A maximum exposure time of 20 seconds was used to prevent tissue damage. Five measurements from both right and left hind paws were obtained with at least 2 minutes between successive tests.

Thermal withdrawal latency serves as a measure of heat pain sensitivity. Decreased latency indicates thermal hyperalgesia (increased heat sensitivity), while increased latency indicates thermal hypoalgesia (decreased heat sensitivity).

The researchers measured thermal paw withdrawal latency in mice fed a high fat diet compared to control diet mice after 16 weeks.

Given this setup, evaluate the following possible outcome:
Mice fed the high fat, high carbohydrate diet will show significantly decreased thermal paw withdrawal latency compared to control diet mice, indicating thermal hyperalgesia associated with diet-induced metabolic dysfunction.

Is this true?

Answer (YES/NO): NO